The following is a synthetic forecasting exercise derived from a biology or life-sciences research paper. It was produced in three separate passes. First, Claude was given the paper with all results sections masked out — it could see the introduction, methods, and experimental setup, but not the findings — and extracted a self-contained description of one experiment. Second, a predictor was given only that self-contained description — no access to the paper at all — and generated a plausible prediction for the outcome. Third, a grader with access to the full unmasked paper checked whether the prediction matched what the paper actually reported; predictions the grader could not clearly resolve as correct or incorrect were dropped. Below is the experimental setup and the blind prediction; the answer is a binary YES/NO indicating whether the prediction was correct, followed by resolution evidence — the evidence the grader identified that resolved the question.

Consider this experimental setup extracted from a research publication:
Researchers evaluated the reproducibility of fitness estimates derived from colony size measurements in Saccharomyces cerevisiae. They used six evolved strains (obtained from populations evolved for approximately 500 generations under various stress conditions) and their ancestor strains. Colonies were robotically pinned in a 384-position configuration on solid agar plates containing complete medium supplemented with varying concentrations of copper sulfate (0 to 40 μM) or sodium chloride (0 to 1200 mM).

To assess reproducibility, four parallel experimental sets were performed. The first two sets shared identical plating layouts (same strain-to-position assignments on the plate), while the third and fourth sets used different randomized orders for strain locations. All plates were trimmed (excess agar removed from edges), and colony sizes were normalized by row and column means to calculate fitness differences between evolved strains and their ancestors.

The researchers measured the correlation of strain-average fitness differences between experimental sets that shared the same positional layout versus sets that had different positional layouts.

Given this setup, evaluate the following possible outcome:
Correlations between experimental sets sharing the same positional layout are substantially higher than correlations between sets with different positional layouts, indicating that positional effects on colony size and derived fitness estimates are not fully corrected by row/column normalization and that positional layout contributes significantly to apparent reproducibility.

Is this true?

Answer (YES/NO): NO